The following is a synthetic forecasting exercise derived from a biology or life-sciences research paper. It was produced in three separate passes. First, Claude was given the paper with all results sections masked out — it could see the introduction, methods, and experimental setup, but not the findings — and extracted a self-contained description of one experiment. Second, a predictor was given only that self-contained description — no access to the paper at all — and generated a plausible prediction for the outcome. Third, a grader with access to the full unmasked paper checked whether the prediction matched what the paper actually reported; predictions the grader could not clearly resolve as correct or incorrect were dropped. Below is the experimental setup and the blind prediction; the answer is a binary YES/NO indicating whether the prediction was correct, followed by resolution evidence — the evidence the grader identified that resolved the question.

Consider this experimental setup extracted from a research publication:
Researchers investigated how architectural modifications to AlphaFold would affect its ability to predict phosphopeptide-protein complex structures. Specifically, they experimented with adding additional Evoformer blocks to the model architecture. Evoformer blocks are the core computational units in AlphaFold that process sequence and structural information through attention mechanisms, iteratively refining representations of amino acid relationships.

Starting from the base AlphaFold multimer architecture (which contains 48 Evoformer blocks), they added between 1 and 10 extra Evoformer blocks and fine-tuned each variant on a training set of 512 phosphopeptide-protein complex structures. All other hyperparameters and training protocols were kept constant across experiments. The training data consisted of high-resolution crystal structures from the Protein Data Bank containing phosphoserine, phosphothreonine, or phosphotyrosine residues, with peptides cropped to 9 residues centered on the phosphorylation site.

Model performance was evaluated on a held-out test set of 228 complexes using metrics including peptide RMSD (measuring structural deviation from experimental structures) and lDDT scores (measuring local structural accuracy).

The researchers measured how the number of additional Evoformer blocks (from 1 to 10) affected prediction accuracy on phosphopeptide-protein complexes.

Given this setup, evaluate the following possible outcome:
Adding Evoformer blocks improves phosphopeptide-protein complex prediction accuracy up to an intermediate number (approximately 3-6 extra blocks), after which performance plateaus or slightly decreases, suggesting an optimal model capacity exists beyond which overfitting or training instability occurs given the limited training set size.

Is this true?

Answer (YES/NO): NO